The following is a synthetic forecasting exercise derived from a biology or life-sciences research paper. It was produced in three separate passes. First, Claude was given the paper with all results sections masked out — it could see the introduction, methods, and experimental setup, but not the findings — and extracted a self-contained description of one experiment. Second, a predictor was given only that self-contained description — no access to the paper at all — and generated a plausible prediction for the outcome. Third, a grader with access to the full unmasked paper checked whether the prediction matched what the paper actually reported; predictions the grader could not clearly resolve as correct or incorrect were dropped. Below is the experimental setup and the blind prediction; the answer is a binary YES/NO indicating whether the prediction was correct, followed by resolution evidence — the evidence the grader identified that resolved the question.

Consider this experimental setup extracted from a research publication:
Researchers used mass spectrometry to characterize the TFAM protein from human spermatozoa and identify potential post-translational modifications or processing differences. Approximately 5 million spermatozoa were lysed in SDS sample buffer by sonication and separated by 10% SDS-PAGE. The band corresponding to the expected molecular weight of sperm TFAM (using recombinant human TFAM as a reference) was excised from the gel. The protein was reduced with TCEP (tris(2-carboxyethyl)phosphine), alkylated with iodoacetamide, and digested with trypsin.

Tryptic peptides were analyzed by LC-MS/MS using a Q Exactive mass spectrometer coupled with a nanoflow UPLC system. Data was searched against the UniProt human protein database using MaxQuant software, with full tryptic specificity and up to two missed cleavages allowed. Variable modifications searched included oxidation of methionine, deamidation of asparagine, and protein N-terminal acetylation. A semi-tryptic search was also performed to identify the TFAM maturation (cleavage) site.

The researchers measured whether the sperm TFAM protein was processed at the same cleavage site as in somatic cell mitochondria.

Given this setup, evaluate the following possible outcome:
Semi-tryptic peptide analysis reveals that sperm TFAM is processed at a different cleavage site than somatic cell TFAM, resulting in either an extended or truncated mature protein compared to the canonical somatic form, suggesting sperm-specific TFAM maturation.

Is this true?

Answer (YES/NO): NO